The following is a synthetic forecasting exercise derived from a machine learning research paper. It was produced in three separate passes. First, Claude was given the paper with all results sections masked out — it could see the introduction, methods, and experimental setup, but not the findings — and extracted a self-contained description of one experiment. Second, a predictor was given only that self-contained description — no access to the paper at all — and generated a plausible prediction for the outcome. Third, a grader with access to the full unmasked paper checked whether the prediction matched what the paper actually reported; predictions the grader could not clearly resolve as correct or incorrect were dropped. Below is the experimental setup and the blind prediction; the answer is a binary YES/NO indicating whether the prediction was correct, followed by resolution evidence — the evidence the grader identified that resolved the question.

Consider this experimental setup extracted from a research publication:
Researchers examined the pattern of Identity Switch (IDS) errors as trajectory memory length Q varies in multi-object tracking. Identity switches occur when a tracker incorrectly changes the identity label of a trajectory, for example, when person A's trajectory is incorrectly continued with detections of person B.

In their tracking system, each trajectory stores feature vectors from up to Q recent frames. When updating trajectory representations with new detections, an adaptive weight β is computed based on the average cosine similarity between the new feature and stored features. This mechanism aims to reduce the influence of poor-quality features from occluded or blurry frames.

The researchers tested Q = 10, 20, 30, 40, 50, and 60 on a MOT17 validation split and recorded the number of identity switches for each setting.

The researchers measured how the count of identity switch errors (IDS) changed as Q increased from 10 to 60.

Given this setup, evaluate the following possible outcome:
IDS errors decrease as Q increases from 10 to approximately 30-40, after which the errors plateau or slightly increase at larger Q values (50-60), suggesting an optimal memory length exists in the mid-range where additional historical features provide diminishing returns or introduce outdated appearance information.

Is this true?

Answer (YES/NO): NO